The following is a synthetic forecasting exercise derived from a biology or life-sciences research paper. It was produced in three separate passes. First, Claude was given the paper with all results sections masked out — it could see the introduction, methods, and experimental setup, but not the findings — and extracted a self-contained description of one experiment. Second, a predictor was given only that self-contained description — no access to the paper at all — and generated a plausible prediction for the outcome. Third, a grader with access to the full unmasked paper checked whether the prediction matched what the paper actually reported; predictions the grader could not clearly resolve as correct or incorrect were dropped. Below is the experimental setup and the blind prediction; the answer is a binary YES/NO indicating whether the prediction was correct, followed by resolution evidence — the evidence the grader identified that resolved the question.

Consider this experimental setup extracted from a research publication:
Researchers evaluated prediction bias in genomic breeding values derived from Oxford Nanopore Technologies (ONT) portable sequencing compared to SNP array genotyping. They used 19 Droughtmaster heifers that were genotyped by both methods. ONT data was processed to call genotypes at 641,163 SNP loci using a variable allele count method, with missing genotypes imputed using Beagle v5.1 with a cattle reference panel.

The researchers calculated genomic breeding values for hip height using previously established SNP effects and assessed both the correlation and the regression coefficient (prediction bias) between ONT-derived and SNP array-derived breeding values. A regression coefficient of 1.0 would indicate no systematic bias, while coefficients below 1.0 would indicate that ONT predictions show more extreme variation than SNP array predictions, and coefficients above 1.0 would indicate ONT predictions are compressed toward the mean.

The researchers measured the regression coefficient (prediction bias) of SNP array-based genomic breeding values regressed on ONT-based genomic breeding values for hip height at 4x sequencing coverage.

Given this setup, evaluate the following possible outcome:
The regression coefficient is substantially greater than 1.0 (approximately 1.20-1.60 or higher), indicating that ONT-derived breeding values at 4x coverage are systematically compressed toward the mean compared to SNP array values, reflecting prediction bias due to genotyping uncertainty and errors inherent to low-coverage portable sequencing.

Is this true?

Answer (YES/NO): NO